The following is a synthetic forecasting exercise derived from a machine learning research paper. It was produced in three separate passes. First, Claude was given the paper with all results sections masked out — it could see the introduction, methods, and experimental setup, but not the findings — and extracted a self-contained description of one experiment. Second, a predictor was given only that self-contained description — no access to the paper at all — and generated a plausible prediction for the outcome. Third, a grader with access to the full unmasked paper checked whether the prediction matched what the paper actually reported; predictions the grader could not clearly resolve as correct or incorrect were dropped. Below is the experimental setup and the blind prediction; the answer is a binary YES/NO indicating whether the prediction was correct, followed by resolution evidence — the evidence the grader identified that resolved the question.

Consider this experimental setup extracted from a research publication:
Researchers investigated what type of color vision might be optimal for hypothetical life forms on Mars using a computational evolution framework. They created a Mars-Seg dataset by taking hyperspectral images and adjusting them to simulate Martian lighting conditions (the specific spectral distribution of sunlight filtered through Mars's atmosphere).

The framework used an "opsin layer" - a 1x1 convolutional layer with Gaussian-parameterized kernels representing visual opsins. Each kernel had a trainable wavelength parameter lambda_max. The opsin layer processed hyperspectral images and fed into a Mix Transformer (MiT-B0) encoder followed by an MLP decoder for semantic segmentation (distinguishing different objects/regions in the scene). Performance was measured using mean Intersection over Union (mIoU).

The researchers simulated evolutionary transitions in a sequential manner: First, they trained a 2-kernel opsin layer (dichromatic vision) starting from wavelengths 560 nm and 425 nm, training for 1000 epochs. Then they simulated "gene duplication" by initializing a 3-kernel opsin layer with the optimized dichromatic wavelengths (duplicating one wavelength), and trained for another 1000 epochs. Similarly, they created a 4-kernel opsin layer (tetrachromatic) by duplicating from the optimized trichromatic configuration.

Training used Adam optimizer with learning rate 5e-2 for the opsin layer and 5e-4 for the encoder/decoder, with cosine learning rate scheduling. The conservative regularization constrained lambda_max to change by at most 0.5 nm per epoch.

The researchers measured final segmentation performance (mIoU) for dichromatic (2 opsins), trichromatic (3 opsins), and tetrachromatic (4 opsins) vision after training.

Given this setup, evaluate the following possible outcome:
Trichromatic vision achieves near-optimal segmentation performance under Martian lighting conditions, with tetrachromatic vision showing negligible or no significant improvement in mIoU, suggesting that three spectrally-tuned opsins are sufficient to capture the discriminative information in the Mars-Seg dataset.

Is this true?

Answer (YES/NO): NO